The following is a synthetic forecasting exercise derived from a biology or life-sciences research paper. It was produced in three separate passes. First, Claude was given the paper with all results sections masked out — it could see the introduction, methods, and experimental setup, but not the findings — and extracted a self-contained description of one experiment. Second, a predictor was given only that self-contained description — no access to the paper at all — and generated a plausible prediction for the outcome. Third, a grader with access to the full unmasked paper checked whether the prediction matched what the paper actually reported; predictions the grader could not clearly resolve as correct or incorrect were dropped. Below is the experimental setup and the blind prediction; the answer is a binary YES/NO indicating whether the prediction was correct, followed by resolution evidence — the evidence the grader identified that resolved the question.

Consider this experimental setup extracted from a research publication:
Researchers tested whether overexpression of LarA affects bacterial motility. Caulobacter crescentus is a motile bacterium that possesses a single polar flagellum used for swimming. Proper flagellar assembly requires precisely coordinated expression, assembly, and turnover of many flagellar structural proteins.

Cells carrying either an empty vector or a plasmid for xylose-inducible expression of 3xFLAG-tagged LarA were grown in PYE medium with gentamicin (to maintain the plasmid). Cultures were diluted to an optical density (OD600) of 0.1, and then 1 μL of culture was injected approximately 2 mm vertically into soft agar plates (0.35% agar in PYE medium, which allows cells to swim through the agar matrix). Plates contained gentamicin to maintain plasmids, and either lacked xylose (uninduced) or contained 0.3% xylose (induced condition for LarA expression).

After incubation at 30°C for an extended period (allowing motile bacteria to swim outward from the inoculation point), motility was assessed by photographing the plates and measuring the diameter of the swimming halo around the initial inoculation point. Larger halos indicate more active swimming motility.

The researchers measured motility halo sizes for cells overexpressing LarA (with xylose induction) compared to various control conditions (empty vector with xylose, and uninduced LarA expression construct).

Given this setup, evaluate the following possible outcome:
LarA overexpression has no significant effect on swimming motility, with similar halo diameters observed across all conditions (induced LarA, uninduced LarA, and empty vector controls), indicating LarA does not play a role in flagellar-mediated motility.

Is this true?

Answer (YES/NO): NO